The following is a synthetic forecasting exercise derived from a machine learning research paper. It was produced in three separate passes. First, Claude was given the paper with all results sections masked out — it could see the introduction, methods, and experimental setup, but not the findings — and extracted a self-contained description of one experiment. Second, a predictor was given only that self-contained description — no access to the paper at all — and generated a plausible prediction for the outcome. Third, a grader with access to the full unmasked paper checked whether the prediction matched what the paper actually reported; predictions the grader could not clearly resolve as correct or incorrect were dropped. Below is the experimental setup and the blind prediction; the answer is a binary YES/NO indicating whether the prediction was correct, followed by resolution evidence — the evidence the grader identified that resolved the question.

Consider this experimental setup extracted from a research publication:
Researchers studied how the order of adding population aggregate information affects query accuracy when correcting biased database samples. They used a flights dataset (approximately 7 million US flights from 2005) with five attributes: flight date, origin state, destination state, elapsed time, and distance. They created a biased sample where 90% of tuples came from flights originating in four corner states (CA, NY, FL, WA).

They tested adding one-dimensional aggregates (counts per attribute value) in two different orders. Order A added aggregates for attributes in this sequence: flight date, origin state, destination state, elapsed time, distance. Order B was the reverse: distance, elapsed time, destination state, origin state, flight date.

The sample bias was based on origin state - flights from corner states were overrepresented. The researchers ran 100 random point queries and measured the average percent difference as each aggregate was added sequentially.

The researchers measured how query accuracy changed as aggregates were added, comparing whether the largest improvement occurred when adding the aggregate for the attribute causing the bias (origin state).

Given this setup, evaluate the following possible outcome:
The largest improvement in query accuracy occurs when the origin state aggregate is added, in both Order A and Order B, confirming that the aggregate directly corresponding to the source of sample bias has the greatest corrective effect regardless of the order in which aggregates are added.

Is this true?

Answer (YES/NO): YES